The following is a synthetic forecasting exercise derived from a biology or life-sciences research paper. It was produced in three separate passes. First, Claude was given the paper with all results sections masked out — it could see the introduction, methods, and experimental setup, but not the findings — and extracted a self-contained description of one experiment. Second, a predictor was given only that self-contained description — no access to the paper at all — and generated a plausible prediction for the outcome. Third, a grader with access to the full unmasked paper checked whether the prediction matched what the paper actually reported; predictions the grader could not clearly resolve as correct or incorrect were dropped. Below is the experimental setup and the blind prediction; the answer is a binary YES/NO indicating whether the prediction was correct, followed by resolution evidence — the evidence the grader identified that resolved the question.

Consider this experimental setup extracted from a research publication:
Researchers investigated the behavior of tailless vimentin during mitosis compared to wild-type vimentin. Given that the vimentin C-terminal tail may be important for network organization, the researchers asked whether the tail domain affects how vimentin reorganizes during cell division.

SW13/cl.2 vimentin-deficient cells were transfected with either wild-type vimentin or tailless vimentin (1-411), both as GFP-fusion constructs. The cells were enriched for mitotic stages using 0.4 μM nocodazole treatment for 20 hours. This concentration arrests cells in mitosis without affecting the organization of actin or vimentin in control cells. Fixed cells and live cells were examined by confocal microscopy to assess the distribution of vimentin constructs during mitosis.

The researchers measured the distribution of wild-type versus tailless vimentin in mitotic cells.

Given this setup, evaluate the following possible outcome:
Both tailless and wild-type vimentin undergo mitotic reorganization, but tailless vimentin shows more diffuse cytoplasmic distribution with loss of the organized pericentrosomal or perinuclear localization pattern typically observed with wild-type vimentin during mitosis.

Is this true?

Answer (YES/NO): NO